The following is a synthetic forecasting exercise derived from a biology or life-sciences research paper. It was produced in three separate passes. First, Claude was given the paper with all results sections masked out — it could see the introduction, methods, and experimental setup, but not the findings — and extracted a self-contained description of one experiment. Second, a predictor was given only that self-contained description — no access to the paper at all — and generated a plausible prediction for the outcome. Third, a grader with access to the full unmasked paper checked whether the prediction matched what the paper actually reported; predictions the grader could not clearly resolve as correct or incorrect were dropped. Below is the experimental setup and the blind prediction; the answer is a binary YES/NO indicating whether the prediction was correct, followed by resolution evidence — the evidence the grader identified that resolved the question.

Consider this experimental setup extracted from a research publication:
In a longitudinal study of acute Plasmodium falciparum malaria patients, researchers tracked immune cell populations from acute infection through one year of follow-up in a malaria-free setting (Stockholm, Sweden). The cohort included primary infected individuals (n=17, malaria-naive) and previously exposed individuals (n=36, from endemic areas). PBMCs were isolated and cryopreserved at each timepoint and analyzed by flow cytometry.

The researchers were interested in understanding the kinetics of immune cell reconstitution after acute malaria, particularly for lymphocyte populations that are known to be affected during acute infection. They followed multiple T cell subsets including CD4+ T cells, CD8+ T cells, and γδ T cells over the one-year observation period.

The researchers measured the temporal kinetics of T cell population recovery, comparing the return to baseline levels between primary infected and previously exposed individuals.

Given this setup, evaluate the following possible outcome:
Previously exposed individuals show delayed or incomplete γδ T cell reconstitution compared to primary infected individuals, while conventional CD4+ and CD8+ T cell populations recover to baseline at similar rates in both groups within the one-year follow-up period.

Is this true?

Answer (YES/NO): NO